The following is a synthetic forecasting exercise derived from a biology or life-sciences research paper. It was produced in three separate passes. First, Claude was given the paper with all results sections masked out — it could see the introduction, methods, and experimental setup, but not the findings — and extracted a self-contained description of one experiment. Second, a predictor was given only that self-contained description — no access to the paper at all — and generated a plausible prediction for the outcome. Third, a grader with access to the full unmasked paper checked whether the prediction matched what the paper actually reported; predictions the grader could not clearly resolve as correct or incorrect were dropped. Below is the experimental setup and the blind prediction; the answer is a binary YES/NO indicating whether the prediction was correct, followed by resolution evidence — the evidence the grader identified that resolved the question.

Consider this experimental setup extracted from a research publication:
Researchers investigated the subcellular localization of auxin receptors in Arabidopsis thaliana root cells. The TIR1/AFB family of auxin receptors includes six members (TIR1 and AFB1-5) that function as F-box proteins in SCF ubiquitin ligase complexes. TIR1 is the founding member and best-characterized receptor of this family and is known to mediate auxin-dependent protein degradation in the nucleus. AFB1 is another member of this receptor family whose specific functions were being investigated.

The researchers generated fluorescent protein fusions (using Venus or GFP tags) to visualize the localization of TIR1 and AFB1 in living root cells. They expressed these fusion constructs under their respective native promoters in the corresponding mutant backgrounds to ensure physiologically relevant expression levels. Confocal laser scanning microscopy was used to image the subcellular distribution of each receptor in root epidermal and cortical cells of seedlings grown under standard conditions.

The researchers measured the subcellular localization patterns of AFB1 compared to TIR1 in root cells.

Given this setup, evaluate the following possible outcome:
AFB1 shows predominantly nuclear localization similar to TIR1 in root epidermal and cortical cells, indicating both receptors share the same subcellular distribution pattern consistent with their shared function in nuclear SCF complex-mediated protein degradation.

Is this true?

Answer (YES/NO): NO